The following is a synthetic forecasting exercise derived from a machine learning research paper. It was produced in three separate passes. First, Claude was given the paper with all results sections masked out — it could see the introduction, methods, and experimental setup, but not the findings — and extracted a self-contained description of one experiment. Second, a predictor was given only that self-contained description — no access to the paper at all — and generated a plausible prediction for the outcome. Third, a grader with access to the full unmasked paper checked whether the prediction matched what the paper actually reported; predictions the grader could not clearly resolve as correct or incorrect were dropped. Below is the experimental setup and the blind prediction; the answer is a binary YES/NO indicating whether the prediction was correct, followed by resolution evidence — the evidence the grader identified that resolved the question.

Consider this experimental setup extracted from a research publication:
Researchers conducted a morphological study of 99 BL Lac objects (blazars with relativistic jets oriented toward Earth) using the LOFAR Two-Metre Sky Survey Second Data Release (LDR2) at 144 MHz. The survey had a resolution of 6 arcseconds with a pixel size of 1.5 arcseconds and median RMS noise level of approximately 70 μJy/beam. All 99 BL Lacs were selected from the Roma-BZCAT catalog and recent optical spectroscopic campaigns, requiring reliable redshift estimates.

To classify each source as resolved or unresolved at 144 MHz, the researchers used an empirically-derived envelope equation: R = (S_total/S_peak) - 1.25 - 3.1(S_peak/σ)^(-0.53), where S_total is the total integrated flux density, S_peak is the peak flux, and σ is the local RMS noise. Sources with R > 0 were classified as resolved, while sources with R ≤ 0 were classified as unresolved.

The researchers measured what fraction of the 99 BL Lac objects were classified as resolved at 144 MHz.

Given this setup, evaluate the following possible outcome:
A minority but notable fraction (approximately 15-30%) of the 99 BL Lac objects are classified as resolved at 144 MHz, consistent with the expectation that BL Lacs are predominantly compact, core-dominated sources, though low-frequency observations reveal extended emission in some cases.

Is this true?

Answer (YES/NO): NO